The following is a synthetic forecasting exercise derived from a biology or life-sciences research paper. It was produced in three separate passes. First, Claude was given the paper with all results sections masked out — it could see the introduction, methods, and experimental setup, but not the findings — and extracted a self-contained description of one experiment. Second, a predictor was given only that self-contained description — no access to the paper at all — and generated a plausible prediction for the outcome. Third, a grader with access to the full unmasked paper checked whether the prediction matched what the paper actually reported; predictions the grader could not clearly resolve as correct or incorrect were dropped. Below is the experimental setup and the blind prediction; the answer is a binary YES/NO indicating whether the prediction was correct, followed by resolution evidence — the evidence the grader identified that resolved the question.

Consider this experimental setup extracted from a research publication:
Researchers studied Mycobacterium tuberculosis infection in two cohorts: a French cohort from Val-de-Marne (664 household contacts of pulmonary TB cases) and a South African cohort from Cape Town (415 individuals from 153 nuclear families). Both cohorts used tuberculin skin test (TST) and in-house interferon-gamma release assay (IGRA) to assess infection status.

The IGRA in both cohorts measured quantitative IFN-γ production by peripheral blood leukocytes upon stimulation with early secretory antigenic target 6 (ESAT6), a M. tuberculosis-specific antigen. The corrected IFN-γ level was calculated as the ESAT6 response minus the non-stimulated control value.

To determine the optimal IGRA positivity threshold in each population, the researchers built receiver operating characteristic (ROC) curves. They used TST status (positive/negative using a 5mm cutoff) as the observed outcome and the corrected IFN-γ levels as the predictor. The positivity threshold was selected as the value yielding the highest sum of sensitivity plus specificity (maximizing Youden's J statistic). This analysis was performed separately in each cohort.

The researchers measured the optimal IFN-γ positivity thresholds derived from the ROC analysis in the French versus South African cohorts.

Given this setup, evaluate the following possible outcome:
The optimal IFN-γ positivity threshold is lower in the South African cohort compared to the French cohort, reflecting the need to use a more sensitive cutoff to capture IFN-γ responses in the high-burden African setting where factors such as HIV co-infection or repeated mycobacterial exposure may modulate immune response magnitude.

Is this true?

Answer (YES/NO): YES